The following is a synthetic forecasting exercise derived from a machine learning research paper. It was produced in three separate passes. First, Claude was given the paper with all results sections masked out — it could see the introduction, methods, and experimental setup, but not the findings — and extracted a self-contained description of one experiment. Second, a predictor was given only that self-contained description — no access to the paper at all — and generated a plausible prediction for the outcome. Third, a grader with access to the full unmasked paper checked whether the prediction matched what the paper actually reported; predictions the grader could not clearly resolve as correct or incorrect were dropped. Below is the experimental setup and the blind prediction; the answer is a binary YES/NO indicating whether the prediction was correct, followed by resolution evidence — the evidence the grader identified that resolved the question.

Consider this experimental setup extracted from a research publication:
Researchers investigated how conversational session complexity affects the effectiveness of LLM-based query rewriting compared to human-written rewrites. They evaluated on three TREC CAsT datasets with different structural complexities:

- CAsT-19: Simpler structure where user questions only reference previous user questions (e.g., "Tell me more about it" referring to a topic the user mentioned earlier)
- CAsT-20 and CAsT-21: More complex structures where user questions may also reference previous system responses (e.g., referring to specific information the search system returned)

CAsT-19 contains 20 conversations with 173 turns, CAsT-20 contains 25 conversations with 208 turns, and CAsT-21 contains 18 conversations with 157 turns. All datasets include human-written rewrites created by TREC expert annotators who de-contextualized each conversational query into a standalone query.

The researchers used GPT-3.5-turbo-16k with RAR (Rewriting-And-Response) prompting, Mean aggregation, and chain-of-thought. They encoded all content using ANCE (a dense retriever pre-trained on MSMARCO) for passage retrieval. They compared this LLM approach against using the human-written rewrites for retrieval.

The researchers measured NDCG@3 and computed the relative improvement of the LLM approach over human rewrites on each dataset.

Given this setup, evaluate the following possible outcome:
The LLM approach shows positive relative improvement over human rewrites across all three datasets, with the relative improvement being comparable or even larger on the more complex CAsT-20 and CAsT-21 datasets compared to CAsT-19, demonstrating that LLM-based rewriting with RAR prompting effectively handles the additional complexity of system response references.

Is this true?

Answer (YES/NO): NO